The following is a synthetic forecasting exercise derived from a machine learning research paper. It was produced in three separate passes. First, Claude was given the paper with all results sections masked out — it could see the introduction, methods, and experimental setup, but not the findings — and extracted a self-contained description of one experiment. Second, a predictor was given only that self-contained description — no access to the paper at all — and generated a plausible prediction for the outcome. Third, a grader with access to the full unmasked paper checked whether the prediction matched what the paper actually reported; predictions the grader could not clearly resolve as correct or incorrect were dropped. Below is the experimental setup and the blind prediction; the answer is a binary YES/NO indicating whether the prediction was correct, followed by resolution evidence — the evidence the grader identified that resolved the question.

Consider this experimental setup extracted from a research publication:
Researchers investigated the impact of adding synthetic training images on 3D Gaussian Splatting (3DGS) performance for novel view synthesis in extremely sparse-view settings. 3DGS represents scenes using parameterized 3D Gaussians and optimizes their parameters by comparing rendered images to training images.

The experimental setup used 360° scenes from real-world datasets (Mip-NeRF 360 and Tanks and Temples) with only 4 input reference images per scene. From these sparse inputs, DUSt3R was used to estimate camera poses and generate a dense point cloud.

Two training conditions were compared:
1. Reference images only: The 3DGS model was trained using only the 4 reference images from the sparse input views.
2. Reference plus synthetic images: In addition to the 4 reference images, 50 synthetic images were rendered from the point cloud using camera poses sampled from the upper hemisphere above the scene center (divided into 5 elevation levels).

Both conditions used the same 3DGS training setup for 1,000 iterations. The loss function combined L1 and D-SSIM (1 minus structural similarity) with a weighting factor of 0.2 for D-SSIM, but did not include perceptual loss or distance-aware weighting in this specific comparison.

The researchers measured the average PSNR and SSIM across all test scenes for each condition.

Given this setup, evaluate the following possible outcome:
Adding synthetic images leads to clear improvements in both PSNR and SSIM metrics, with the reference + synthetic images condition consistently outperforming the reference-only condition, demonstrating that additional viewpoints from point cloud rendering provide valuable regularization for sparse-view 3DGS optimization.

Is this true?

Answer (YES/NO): YES